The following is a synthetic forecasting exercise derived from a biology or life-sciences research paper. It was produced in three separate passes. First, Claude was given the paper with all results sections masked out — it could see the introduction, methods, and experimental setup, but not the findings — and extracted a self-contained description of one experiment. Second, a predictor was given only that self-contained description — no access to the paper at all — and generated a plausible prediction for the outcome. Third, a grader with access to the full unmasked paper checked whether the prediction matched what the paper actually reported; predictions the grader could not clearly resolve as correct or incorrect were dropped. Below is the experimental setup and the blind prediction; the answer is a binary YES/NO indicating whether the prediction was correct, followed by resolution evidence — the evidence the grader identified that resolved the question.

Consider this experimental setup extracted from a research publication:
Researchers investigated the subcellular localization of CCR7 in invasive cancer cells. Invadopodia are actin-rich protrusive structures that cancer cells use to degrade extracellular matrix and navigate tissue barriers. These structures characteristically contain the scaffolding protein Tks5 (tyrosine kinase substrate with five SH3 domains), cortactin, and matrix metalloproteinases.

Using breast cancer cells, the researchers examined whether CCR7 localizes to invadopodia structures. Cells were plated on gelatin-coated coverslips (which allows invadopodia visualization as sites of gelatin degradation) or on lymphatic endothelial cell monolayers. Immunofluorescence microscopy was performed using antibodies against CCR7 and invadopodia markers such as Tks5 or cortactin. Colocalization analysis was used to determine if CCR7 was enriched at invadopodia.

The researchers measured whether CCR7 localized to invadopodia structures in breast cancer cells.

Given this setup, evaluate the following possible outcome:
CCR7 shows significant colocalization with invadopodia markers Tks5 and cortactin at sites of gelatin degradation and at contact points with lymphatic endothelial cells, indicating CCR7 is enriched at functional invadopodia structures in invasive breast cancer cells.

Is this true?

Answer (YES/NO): NO